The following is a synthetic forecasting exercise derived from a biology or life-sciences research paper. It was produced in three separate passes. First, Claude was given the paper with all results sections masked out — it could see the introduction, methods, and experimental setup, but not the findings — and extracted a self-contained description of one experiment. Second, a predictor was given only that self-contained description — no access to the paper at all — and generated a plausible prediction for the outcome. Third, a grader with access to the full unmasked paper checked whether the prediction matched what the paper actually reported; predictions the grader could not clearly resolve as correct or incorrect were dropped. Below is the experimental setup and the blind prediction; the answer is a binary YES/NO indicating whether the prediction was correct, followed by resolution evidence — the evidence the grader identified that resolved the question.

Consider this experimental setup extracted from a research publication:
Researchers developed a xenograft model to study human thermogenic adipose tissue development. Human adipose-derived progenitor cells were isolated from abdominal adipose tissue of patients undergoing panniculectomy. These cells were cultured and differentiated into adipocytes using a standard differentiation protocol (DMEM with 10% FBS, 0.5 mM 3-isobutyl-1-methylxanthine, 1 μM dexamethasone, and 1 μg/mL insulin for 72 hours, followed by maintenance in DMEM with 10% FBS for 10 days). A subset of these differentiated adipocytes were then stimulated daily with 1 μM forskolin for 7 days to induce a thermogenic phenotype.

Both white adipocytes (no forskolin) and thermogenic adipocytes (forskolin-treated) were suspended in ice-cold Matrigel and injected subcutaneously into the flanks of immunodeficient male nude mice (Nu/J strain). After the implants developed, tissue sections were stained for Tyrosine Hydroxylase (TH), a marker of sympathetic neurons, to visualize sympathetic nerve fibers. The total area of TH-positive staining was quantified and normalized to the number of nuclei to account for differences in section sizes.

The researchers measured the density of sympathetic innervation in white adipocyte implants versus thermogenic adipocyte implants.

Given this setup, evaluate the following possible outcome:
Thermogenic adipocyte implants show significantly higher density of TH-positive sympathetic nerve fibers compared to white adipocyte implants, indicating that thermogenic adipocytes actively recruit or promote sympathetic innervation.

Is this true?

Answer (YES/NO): YES